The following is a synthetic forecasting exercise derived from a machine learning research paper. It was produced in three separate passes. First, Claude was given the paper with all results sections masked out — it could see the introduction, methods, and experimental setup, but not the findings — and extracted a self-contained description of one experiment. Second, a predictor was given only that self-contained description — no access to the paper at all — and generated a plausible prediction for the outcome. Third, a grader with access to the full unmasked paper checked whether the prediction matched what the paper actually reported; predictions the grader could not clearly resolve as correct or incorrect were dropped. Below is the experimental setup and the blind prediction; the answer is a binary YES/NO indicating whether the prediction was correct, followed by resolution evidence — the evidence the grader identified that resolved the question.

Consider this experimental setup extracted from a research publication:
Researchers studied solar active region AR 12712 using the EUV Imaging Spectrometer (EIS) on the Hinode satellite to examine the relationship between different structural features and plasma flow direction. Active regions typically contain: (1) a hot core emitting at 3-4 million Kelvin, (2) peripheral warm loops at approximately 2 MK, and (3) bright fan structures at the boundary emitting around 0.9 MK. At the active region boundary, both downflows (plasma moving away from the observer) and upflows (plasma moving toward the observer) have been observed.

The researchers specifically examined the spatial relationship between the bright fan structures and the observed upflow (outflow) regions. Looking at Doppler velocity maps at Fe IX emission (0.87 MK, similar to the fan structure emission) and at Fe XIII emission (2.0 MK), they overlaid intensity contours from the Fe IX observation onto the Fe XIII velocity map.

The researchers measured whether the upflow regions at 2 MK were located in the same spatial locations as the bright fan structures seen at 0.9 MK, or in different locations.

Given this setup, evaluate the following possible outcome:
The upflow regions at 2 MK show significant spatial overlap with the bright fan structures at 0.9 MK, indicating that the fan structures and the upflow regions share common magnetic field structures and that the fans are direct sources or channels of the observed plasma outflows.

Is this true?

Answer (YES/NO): NO